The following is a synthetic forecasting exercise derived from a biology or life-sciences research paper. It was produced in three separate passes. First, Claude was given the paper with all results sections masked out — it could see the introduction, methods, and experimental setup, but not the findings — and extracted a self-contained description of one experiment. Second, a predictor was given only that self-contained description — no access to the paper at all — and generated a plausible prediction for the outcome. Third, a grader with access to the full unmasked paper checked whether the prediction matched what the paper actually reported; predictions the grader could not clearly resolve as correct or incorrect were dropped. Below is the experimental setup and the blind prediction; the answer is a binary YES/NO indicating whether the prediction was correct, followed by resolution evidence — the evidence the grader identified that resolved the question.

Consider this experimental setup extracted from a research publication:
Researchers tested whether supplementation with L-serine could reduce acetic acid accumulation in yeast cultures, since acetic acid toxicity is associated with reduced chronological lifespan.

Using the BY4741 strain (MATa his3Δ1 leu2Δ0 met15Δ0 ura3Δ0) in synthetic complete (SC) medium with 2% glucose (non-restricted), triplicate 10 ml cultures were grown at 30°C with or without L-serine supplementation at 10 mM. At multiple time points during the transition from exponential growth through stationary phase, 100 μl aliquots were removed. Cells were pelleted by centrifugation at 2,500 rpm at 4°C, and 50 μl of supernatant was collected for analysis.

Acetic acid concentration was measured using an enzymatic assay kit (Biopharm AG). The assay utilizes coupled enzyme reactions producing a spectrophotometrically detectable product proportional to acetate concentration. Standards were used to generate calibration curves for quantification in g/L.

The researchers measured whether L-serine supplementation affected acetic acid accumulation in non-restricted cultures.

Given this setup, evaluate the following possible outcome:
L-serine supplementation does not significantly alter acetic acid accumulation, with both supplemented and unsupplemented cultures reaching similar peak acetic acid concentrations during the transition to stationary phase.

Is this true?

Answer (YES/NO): YES